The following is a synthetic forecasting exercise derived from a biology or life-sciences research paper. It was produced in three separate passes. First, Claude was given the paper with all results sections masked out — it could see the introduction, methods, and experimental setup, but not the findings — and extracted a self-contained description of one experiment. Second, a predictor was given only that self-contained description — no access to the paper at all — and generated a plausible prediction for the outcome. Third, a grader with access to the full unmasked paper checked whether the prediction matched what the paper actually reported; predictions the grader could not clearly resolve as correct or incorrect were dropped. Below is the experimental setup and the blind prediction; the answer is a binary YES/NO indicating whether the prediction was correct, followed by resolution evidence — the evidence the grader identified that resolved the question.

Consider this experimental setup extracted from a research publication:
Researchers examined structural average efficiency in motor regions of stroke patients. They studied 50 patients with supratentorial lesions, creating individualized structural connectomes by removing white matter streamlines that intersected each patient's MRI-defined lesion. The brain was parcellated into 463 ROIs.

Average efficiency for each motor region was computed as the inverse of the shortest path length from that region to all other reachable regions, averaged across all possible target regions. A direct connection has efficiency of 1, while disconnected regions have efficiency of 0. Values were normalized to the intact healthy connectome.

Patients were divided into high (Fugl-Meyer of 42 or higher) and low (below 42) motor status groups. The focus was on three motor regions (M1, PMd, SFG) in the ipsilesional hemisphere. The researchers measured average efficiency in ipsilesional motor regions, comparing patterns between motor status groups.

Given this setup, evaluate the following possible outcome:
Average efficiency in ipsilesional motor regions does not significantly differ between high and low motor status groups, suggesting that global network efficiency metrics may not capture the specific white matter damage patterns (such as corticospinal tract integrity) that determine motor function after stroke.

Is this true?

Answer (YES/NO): NO